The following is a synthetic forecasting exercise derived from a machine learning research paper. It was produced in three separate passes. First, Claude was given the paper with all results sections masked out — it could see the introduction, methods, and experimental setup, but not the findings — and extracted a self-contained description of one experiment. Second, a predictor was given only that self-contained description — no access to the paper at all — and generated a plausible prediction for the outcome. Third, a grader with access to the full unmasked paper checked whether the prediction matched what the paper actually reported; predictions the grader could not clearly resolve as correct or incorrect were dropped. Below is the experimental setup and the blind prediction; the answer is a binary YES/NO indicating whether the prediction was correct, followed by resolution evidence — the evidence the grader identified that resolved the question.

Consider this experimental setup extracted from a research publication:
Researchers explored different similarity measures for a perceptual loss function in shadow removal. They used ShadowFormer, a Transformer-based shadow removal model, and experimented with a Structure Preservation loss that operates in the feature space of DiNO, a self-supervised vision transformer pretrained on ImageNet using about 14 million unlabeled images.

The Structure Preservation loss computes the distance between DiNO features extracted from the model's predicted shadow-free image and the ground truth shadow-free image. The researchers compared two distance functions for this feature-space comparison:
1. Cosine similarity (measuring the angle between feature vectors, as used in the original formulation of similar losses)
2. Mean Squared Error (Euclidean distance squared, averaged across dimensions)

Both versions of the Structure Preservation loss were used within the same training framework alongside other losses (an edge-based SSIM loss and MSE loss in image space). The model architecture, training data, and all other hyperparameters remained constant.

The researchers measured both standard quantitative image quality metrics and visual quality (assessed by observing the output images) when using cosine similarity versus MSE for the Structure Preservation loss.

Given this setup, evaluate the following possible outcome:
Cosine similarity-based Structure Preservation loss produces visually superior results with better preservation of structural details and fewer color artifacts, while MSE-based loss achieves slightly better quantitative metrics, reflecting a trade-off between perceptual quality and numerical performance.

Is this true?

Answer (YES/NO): NO